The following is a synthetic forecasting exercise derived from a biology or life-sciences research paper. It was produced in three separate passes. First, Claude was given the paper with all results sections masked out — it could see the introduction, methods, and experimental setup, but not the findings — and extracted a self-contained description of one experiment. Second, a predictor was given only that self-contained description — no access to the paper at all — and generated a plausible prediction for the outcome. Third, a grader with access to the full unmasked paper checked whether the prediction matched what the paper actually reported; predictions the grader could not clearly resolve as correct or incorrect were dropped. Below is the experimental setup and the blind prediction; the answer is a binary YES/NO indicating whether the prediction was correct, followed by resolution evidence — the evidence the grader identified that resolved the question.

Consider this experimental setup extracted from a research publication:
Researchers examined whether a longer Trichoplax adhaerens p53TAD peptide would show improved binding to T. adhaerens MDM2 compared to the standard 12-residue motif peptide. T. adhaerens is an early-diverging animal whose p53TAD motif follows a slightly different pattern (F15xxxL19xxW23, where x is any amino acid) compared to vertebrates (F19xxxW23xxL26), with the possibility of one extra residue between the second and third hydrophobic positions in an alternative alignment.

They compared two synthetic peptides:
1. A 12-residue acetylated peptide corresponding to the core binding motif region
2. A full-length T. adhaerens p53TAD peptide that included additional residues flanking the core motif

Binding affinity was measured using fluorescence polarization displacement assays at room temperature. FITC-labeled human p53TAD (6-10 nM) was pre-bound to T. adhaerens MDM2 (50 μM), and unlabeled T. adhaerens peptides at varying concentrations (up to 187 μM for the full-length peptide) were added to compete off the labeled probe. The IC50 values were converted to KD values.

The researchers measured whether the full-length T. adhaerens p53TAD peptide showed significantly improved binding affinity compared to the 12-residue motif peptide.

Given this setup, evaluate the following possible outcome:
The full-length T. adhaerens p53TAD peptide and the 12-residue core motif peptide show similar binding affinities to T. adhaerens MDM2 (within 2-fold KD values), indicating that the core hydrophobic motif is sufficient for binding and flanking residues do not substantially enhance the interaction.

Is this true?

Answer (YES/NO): NO